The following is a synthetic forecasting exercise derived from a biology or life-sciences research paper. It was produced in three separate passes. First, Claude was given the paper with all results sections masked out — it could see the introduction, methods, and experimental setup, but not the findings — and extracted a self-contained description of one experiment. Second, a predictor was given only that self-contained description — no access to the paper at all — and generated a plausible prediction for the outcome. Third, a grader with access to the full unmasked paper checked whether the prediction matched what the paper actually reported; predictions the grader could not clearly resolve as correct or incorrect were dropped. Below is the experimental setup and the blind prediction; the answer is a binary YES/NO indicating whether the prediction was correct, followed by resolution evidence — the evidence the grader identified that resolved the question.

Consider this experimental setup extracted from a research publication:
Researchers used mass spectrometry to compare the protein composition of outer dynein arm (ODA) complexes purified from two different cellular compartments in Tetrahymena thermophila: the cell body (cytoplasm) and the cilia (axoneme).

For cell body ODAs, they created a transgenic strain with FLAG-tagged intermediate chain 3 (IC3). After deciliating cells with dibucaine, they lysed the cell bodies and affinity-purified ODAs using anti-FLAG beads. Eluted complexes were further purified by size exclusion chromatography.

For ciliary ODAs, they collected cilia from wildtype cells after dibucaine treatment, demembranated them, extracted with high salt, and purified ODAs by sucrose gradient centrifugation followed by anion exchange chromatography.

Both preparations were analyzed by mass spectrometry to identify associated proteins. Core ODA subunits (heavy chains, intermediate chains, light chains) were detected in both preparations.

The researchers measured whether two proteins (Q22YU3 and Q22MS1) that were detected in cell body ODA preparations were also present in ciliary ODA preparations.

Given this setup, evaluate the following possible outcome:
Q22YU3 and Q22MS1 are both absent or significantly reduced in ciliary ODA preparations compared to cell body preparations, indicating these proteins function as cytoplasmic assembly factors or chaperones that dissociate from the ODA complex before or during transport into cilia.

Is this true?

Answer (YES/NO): YES